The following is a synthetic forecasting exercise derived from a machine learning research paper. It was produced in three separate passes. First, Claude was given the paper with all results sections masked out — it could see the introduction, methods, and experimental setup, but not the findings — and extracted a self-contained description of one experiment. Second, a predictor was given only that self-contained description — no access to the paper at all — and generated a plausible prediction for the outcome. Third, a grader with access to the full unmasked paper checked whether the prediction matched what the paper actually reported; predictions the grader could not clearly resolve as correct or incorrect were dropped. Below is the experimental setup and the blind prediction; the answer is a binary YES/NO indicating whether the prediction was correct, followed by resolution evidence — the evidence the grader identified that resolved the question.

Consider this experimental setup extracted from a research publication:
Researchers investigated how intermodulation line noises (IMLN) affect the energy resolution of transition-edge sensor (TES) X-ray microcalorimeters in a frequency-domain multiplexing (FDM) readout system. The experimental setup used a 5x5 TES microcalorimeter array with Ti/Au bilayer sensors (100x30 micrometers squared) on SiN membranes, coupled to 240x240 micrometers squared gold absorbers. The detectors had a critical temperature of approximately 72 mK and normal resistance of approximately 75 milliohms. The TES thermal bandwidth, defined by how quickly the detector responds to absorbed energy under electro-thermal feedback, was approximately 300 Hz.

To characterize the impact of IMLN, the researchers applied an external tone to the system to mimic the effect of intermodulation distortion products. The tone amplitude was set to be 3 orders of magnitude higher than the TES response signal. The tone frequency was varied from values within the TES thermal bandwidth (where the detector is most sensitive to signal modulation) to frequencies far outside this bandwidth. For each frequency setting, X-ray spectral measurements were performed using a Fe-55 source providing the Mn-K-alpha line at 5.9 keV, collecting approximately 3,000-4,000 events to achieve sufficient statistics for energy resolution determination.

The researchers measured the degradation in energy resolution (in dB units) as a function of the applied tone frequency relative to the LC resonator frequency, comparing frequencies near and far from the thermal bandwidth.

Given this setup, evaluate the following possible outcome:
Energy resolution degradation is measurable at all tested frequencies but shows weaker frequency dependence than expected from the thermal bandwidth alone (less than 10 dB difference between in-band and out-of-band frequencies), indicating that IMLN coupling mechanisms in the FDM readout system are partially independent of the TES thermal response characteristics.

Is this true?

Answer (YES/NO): NO